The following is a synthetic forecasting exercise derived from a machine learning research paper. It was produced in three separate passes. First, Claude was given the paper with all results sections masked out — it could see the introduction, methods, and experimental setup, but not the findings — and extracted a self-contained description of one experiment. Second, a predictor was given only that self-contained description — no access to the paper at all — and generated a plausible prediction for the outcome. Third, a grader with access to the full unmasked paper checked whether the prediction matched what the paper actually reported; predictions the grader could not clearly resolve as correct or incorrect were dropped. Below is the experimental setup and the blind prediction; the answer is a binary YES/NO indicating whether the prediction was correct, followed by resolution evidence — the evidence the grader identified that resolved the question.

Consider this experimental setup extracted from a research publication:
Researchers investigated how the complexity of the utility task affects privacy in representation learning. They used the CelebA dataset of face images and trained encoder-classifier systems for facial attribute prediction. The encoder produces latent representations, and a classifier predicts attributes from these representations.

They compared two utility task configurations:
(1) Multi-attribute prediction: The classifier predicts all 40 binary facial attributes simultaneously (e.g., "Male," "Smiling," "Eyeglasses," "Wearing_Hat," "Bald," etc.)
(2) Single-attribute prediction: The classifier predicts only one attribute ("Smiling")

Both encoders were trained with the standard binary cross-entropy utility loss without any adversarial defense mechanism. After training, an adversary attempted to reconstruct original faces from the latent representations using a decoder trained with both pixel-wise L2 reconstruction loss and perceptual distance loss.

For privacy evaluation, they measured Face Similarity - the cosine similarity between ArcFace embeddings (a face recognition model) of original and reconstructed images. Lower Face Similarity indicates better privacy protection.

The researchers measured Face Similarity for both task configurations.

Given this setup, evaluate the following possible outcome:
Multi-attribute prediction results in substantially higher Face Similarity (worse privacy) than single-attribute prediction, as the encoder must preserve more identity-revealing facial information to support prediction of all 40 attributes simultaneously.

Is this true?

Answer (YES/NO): YES